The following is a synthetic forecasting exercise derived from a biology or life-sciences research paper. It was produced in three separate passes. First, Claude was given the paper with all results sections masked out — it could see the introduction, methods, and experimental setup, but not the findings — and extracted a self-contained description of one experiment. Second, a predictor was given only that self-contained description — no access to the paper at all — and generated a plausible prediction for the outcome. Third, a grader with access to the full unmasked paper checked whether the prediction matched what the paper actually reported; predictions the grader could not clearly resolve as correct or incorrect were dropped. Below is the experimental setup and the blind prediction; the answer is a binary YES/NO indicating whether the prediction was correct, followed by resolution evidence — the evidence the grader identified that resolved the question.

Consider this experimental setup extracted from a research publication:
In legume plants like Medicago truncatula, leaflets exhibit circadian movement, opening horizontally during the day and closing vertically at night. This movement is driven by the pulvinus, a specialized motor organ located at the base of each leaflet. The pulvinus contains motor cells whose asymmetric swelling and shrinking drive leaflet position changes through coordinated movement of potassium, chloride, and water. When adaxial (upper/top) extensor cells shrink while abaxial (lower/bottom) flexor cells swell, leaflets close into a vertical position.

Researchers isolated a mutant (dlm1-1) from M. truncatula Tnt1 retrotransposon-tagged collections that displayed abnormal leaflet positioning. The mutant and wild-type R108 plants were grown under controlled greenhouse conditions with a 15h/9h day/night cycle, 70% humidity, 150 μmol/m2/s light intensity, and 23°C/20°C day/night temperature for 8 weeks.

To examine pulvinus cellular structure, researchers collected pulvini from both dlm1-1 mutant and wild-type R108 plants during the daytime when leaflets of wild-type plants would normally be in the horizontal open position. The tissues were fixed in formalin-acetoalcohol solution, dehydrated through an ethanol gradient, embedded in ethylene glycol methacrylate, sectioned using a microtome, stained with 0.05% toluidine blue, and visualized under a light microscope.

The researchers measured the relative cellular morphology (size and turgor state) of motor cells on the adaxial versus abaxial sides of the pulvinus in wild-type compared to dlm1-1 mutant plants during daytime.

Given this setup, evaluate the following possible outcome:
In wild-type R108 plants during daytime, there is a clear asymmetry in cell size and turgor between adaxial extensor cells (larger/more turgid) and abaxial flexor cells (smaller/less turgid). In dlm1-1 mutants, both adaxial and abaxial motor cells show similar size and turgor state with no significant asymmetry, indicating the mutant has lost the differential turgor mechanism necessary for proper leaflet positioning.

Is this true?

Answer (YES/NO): NO